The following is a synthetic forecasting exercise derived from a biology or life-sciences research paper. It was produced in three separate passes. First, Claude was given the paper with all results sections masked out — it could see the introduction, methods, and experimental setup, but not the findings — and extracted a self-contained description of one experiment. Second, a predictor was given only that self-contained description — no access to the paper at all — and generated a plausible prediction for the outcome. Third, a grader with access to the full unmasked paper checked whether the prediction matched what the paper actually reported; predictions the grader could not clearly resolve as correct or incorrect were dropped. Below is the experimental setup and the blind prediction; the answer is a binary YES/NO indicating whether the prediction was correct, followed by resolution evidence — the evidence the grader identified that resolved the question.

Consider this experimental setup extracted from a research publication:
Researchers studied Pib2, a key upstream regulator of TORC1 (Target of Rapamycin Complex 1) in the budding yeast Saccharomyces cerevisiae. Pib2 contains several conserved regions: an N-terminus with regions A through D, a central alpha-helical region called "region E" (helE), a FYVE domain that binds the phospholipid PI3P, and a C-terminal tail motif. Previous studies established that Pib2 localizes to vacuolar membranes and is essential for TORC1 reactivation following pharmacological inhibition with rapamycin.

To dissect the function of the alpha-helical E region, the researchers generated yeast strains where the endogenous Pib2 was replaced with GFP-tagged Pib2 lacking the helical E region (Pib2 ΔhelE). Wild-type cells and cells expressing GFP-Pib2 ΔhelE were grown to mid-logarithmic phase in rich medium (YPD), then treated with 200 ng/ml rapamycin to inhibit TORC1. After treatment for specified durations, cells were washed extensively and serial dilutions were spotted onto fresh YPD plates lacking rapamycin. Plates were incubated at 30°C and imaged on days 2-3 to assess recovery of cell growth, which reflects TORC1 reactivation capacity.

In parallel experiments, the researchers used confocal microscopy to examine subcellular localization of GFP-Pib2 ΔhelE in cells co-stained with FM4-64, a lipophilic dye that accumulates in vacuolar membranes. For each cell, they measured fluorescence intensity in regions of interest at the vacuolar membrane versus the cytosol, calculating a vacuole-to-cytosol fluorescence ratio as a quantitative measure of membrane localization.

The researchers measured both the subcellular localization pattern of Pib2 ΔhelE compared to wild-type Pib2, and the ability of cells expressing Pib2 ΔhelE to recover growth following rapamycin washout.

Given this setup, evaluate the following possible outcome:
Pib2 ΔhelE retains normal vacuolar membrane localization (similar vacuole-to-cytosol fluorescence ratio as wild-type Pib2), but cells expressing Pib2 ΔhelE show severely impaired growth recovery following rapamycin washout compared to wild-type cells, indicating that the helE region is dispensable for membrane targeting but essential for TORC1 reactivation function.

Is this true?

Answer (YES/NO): NO